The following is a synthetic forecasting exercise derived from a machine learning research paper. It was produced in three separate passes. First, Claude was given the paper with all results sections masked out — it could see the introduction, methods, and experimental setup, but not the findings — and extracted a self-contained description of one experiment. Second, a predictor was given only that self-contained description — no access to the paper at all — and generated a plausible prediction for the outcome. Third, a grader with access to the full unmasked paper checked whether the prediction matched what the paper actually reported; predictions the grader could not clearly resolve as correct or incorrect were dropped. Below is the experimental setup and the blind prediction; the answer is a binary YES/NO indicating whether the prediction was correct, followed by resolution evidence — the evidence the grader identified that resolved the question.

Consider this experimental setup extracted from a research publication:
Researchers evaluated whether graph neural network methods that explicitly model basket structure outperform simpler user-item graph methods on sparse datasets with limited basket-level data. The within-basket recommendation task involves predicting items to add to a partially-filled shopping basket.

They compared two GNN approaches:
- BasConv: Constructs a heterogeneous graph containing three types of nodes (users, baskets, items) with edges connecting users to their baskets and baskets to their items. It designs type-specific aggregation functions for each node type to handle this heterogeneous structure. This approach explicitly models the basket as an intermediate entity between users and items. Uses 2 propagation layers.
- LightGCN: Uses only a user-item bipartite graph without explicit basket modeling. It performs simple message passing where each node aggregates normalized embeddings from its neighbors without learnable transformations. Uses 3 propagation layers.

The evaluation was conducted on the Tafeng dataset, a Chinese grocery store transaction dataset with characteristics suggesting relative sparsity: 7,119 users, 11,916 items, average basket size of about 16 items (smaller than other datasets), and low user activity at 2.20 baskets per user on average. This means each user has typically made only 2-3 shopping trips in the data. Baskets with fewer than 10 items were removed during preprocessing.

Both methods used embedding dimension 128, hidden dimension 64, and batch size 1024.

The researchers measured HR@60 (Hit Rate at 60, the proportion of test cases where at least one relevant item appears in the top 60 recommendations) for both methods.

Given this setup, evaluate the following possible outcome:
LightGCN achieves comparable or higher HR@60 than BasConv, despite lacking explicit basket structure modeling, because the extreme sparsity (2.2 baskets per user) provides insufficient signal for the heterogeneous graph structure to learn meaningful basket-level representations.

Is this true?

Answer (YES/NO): YES